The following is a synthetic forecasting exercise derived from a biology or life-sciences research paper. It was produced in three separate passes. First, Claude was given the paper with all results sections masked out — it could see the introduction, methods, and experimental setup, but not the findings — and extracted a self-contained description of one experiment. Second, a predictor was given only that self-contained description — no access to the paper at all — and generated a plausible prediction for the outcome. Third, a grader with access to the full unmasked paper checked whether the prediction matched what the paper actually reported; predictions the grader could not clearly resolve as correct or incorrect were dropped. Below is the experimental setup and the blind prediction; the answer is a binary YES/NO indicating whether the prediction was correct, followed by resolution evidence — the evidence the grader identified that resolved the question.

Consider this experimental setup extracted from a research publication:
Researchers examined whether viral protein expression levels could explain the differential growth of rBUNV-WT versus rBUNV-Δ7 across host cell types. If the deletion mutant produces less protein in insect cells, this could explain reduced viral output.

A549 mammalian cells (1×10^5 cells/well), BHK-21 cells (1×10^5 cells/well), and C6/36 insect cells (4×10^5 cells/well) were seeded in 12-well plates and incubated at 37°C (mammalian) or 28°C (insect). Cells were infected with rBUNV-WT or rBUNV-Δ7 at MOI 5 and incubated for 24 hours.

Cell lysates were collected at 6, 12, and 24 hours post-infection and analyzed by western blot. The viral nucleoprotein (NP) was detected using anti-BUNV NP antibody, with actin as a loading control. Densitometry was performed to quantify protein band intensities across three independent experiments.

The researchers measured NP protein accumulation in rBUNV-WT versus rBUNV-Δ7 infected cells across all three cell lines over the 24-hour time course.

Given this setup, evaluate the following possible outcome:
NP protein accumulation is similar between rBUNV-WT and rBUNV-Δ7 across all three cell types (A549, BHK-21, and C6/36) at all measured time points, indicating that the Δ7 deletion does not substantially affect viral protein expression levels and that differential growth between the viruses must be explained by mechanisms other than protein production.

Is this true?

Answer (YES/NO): YES